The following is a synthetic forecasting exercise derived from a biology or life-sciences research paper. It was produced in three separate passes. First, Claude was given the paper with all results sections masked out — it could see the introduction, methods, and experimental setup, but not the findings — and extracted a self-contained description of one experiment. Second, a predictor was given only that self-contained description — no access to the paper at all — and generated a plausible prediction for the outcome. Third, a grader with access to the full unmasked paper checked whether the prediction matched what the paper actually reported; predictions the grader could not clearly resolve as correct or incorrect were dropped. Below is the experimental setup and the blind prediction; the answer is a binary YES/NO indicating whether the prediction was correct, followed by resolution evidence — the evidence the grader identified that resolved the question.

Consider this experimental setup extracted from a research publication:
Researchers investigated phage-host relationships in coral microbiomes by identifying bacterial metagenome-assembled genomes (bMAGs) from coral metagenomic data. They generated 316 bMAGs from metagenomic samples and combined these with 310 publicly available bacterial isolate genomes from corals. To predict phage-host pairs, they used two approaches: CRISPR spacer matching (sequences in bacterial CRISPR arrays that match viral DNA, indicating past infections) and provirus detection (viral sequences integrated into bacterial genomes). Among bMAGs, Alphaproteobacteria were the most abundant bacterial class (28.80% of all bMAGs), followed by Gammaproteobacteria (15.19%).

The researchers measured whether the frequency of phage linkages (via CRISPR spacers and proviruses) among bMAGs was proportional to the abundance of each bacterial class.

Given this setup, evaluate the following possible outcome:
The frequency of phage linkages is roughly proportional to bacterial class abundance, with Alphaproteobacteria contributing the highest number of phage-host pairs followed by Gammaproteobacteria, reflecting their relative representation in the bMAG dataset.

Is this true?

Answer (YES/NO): NO